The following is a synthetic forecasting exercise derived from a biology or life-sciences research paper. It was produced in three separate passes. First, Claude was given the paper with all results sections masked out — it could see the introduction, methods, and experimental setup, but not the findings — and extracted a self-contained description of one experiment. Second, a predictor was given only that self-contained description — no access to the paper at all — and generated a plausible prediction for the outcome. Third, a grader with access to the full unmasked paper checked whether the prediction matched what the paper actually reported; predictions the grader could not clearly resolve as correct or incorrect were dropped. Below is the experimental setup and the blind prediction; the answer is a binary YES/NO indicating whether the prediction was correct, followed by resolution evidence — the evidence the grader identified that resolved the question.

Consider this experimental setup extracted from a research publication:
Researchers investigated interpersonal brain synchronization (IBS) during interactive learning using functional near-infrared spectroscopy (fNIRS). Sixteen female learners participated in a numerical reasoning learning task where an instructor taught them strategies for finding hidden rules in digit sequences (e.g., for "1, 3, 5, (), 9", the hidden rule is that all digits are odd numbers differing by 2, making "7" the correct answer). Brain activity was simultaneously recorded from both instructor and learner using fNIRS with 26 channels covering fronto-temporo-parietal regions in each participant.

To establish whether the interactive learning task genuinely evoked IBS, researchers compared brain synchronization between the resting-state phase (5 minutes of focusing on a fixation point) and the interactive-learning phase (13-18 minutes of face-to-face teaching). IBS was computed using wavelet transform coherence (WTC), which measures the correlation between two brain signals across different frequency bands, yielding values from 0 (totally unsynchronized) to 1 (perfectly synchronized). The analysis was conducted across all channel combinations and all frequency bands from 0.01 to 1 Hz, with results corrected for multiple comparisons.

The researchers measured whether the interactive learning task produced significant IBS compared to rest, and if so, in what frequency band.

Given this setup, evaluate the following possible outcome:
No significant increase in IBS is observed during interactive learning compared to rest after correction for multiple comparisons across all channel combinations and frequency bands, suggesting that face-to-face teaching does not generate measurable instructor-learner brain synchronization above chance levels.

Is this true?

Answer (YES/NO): NO